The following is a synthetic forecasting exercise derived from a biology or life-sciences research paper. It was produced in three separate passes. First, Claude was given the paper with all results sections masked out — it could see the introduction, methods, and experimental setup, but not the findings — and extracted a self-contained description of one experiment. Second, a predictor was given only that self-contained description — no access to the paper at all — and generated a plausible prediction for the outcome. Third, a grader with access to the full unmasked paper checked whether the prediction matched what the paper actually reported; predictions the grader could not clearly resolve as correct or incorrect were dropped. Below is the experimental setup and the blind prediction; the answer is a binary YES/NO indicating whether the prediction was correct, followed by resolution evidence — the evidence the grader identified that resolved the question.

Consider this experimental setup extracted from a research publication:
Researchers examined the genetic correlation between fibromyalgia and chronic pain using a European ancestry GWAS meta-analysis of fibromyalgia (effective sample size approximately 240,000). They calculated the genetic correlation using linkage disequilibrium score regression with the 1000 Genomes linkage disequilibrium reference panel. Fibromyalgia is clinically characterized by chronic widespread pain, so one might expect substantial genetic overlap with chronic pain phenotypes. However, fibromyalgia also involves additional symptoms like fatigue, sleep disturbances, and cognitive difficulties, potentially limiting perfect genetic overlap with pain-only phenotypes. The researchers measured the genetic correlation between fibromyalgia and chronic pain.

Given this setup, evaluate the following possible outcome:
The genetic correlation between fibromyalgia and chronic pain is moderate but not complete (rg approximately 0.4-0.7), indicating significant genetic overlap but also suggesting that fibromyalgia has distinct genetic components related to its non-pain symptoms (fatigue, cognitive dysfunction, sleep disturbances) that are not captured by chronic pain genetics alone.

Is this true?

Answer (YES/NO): NO